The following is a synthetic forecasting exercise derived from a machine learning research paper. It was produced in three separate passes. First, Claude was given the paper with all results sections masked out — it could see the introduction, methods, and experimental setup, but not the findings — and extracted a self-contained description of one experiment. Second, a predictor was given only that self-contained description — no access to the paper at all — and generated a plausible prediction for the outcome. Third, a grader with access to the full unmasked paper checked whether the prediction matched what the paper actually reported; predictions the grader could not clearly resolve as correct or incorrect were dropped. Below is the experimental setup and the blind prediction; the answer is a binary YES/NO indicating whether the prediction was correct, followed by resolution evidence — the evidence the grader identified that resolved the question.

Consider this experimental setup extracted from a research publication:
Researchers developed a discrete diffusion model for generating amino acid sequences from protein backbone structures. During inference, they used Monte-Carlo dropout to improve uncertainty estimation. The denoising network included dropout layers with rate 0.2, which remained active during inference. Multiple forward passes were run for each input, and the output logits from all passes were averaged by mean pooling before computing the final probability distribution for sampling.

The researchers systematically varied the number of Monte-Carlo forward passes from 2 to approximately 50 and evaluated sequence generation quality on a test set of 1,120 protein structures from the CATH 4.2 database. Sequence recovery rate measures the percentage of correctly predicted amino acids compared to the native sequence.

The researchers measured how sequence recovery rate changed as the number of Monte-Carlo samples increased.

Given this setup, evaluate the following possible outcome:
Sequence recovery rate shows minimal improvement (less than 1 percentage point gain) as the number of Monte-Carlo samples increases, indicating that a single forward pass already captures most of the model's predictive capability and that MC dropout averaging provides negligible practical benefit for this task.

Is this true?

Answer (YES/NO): NO